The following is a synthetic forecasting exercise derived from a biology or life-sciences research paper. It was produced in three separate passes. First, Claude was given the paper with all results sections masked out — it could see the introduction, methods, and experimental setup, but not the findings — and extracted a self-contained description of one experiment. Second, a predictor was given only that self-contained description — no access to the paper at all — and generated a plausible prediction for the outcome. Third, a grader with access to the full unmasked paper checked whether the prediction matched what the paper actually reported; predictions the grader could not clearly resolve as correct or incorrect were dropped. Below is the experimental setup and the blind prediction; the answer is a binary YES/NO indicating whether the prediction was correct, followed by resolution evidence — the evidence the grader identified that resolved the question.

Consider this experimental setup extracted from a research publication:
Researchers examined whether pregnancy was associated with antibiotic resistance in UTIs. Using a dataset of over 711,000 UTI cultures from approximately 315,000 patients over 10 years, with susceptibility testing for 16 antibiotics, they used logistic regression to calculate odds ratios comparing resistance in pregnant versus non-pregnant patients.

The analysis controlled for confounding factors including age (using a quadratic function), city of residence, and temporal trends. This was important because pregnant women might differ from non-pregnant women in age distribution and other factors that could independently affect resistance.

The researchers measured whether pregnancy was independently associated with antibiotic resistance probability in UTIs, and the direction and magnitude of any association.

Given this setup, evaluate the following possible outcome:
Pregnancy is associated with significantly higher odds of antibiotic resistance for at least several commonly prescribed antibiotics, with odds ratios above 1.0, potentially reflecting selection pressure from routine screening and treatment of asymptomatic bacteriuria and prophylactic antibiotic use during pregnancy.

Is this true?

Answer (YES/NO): NO